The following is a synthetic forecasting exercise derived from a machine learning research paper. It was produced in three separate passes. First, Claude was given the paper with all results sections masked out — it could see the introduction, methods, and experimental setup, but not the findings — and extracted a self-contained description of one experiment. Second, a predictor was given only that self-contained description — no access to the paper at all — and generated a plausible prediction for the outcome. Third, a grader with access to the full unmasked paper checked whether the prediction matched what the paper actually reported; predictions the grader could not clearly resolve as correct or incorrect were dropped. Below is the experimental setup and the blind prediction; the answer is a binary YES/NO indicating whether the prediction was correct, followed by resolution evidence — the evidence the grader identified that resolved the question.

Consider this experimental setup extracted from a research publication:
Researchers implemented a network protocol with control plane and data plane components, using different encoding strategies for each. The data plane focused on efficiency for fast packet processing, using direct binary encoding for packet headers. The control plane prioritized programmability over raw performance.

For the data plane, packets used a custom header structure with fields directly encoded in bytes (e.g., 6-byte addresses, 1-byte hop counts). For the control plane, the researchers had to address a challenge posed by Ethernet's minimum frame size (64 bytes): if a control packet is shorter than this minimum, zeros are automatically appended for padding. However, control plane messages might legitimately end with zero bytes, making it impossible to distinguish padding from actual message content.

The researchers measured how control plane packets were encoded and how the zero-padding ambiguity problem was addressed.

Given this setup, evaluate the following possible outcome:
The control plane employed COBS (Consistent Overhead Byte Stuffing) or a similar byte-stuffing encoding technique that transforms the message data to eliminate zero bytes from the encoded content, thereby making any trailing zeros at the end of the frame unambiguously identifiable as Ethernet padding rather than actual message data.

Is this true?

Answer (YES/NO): NO